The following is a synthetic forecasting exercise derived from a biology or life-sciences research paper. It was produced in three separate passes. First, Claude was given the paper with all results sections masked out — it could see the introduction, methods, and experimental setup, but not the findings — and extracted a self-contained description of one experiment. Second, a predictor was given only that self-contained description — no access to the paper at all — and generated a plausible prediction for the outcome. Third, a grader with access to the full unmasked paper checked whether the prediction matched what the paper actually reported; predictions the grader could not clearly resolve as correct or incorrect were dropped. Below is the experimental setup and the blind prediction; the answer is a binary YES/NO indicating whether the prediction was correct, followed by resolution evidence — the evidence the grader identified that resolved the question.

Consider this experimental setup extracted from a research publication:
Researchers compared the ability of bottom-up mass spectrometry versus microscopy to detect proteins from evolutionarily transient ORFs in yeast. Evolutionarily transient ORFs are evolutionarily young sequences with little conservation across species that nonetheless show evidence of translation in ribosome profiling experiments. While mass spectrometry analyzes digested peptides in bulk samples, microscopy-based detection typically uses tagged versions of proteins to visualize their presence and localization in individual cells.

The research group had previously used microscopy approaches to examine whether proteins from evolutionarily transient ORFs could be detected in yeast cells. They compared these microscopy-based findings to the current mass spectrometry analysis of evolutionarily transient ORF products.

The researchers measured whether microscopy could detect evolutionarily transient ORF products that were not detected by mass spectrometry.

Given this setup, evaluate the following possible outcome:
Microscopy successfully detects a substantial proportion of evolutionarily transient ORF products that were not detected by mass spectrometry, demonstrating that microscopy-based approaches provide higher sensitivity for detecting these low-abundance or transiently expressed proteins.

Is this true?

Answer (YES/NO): YES